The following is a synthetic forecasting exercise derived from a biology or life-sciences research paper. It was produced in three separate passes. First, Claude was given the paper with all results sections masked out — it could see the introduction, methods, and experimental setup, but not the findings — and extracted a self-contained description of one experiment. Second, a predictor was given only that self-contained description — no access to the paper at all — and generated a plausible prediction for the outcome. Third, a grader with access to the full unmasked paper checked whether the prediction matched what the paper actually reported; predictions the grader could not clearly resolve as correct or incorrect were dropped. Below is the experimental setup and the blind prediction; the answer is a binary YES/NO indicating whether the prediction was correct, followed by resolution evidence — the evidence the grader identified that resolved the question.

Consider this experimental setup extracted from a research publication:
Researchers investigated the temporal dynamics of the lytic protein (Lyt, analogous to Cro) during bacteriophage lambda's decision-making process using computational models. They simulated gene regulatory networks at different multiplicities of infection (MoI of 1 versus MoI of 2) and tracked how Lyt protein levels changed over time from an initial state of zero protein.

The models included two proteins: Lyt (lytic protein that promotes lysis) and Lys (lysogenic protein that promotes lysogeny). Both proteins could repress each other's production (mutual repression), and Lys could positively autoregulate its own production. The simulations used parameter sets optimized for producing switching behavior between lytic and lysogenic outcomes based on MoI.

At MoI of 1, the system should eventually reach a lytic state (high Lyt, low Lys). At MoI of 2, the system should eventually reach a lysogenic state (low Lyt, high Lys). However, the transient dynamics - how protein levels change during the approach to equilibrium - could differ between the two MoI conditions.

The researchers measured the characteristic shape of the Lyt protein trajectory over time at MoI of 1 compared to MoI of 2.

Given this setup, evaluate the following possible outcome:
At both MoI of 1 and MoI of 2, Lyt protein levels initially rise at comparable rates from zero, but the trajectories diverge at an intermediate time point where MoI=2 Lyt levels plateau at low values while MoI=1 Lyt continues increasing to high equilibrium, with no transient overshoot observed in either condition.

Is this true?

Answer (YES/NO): NO